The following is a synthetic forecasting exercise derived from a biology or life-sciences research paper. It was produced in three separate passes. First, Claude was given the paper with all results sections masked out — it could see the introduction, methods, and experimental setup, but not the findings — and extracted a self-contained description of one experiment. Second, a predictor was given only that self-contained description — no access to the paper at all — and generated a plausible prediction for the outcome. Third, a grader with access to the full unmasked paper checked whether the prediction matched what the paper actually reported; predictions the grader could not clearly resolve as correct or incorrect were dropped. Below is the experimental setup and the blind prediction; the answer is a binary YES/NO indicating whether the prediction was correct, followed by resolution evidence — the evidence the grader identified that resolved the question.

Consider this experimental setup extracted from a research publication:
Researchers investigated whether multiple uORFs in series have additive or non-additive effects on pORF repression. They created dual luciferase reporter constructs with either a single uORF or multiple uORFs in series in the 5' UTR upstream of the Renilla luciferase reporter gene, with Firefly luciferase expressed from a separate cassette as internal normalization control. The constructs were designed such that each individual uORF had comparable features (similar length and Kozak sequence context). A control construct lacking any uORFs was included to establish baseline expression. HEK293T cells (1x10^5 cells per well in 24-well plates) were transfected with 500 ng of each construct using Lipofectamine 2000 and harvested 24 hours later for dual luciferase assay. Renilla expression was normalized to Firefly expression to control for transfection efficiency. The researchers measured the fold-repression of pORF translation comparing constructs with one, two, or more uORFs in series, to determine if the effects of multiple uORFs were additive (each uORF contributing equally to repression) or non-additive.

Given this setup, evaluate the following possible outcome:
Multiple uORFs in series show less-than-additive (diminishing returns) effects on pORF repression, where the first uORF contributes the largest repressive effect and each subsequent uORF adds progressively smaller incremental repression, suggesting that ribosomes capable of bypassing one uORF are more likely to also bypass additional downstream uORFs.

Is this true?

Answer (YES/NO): NO